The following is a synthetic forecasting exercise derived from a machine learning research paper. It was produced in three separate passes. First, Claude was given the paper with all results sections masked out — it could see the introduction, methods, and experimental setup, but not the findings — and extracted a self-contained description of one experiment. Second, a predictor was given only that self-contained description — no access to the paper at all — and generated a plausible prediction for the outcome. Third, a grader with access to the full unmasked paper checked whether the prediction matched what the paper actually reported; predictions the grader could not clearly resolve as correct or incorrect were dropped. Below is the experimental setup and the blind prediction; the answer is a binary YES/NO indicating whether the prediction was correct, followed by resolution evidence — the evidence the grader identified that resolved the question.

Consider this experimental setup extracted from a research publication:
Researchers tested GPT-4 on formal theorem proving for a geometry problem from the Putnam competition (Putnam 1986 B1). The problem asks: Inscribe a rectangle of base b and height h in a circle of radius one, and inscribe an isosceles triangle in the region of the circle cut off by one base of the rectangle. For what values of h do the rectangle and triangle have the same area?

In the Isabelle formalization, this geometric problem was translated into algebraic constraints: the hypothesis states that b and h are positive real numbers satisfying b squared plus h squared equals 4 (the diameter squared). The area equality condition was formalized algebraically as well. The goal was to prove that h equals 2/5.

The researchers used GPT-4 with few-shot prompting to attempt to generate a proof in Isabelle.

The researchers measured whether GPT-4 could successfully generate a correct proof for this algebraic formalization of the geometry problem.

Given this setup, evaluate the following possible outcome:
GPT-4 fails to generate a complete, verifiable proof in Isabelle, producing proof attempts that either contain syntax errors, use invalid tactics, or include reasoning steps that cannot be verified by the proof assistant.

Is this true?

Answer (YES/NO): NO